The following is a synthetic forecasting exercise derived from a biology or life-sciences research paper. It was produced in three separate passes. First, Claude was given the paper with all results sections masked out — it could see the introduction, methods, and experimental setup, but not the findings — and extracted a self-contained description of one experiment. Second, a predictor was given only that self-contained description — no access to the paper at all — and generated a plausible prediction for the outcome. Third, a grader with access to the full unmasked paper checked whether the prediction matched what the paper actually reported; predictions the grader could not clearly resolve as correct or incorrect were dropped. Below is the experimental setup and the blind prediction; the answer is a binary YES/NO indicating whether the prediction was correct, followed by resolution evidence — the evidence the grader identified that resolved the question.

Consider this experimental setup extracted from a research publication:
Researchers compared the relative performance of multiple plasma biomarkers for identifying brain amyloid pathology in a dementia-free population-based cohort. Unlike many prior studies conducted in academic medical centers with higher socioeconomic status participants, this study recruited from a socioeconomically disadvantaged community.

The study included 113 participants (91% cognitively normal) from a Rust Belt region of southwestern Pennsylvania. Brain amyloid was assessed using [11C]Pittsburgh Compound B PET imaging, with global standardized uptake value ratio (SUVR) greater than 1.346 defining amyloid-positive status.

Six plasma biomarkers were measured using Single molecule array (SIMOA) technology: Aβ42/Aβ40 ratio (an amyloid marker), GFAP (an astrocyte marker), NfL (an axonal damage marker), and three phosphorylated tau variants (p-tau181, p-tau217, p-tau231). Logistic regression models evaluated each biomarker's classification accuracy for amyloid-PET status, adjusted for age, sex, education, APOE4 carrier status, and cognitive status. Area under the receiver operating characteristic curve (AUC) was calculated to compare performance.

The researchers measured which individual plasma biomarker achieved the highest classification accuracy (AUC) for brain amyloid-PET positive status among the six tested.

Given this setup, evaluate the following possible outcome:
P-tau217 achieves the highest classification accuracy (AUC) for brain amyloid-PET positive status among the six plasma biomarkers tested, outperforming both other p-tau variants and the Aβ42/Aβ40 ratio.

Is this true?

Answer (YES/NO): YES